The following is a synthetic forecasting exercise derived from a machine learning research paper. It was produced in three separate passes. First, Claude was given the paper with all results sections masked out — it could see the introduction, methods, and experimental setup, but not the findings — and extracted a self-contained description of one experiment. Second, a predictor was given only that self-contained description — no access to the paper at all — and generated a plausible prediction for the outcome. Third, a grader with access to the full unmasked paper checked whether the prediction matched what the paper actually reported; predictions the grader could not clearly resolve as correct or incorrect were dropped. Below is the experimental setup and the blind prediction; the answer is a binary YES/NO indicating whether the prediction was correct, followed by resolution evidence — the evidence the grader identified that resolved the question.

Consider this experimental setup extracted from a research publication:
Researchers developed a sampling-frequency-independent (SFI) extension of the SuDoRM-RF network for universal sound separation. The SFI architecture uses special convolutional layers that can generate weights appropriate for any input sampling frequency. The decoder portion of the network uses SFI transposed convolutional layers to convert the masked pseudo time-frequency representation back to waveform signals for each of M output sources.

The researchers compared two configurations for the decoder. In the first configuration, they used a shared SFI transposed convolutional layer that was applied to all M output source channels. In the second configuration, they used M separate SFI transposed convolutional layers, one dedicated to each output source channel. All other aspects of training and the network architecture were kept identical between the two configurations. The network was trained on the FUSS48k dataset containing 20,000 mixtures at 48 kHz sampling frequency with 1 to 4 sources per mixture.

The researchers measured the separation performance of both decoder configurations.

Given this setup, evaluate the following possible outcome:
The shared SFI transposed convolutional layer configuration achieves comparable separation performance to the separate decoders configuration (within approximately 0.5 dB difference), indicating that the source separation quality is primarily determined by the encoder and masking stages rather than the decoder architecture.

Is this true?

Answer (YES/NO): NO